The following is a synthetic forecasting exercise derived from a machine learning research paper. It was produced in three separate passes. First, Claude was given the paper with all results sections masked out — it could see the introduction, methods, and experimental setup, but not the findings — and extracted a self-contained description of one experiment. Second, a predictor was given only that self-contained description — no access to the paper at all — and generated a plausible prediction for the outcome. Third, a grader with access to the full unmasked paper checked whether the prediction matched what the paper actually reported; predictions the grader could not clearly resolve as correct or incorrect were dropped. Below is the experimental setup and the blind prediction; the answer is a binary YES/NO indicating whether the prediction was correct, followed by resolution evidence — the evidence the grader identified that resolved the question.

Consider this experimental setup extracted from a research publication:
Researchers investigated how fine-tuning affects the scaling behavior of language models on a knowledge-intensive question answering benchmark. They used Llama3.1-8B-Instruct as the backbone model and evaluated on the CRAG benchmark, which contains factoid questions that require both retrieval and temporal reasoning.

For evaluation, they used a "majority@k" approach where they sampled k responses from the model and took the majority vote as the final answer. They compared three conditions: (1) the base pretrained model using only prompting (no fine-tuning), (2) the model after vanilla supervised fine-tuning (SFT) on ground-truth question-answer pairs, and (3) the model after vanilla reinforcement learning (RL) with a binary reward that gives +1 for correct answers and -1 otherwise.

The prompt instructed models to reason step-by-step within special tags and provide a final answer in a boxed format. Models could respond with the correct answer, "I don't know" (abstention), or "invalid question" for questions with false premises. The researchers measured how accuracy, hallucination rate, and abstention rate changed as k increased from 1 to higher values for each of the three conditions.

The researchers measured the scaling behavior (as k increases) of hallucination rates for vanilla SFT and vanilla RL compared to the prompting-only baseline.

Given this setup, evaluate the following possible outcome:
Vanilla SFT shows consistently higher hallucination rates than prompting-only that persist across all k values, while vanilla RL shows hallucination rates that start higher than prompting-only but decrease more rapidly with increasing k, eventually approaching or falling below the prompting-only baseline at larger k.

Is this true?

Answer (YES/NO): NO